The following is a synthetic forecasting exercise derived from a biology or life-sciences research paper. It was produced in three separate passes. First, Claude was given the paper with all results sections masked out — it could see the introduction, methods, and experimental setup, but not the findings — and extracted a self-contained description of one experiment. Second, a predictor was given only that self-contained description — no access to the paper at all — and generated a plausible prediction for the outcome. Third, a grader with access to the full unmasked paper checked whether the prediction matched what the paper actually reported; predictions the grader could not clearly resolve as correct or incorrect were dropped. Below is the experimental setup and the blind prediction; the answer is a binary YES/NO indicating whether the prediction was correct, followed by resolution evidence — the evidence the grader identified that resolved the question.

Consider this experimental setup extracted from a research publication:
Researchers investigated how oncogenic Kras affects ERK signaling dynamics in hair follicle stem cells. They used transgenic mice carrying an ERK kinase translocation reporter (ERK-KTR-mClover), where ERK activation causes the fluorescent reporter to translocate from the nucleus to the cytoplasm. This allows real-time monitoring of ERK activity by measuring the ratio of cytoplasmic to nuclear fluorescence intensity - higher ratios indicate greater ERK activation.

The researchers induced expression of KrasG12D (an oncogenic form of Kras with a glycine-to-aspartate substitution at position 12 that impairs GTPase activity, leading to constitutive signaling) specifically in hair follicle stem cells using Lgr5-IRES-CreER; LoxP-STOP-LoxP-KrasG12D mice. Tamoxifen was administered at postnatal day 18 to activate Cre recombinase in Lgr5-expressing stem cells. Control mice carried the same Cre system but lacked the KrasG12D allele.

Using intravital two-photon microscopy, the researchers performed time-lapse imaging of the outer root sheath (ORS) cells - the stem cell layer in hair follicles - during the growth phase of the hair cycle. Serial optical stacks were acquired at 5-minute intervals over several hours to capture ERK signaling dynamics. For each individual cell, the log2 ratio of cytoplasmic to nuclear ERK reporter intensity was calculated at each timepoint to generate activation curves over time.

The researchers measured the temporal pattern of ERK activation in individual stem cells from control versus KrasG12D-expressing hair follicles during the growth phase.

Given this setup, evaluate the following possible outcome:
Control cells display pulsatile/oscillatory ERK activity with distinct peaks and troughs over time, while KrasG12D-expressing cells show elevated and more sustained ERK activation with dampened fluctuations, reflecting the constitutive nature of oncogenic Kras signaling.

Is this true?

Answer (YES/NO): YES